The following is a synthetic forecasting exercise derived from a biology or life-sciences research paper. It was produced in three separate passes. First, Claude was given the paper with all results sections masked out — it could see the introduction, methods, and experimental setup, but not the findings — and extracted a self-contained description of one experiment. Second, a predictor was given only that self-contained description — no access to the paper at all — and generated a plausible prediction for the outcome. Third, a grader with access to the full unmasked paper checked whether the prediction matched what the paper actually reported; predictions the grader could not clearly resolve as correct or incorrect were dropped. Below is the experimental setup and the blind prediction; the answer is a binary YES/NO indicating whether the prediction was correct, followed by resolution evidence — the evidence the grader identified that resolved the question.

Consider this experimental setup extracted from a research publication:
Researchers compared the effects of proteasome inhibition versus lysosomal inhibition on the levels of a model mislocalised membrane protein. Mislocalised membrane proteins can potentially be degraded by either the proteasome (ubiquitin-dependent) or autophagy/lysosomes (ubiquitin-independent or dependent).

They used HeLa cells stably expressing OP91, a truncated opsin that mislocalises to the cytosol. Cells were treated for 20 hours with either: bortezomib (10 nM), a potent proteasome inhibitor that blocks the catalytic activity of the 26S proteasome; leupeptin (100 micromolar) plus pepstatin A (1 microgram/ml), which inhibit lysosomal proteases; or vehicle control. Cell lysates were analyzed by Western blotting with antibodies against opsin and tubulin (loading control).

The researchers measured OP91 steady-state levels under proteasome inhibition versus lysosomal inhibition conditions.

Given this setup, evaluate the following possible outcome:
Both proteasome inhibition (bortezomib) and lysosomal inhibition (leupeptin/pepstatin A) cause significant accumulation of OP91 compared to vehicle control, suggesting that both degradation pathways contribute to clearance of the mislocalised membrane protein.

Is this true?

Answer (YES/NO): NO